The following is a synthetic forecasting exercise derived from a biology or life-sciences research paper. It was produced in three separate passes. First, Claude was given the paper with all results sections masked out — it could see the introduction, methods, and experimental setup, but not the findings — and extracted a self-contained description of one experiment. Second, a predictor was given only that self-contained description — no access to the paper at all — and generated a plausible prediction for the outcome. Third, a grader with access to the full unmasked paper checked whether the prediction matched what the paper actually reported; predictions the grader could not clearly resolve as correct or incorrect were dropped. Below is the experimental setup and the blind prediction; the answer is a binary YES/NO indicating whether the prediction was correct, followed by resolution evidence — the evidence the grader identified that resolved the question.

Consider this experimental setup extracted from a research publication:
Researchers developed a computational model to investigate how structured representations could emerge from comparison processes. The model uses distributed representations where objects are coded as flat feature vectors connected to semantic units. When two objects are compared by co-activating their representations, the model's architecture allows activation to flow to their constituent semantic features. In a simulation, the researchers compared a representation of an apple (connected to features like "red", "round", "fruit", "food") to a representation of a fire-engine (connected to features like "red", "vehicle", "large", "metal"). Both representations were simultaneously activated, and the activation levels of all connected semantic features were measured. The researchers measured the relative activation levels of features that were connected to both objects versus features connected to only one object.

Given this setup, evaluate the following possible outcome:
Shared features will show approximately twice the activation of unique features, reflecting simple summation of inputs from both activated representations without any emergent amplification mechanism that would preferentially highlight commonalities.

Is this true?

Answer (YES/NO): YES